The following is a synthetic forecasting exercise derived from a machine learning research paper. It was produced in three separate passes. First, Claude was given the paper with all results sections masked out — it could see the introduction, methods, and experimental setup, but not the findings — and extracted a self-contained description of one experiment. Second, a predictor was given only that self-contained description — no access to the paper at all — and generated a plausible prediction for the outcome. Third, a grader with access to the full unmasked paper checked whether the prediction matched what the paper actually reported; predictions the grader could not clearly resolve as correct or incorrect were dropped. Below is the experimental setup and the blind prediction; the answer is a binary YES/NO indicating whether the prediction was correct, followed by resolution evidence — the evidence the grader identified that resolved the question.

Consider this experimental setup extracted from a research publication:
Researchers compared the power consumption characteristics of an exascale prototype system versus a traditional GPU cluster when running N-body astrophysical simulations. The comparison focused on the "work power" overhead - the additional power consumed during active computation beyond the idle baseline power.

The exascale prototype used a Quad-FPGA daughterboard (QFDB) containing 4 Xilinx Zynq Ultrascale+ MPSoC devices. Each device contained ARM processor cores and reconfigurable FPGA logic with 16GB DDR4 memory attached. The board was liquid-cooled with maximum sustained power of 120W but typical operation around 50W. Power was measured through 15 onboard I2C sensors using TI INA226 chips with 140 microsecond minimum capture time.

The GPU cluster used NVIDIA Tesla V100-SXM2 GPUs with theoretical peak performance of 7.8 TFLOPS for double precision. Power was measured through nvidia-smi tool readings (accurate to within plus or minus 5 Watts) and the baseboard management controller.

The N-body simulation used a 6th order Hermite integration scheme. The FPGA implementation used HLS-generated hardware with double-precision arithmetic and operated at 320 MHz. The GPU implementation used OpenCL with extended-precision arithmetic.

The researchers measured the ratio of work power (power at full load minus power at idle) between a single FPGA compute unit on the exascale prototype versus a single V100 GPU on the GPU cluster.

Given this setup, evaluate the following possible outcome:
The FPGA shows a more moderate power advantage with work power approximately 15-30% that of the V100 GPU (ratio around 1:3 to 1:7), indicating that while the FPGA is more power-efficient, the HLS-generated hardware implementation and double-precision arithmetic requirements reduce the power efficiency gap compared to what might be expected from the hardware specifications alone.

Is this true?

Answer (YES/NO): NO